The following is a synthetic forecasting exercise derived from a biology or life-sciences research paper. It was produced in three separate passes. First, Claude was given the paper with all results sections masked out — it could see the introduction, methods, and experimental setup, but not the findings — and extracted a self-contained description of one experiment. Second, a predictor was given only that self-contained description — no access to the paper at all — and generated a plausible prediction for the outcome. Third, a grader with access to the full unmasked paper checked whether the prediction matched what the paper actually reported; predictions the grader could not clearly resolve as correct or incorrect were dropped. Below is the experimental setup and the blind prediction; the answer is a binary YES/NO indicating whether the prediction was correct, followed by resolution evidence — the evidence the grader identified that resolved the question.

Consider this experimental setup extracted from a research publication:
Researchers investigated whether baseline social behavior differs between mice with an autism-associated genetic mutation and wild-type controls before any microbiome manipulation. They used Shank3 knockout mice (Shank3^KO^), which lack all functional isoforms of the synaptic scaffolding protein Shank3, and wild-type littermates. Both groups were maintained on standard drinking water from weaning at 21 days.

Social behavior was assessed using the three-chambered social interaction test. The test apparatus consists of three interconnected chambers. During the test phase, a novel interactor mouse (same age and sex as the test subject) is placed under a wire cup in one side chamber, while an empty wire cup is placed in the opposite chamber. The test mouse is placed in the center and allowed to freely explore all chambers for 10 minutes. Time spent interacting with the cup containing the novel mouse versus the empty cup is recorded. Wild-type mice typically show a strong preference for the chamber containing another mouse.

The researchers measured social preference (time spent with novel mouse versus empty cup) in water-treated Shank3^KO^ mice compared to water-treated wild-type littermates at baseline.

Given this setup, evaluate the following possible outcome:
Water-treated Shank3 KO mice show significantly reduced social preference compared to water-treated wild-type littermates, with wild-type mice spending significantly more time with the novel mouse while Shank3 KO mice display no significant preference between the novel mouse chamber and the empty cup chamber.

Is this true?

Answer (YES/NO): YES